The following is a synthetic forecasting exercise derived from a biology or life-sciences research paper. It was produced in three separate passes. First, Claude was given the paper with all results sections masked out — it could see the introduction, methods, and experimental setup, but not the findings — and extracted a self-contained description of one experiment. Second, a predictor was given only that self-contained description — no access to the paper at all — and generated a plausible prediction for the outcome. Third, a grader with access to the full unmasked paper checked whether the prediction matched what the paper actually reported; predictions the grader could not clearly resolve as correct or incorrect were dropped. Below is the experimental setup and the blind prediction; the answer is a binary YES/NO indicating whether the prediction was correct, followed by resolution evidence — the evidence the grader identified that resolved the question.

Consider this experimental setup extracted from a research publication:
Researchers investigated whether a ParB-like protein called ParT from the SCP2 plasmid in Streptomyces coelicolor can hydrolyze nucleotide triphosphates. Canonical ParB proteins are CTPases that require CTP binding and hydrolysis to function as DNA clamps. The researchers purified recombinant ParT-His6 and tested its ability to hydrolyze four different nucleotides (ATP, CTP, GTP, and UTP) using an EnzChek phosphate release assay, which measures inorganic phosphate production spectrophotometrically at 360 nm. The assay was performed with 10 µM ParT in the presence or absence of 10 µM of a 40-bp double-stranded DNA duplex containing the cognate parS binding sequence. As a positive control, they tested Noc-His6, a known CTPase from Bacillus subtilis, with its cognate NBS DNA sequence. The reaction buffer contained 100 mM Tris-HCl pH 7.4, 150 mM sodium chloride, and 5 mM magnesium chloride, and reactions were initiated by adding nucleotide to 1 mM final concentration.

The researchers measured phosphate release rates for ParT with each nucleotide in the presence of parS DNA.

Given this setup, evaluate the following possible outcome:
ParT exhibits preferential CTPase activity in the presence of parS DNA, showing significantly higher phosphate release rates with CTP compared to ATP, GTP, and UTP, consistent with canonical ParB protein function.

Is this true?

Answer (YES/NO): NO